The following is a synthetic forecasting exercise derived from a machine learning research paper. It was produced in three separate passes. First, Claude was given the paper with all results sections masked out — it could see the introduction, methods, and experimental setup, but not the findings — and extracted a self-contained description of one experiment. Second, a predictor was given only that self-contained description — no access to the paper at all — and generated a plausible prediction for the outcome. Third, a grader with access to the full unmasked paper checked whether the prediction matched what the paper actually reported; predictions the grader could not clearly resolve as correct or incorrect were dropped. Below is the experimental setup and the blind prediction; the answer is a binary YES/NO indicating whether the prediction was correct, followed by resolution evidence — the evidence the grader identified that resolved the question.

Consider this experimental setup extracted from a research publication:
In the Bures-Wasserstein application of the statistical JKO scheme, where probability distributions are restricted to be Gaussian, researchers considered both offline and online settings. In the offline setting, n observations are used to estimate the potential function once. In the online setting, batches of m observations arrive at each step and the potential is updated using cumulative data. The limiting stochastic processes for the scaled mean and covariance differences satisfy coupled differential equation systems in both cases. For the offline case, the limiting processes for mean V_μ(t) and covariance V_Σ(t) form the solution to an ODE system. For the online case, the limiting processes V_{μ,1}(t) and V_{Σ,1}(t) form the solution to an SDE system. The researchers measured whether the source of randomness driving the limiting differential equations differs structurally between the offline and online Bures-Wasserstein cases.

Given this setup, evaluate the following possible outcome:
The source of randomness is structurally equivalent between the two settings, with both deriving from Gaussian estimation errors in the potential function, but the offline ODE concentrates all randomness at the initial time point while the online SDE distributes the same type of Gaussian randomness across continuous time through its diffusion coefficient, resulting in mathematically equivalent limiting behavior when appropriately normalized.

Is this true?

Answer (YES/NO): NO